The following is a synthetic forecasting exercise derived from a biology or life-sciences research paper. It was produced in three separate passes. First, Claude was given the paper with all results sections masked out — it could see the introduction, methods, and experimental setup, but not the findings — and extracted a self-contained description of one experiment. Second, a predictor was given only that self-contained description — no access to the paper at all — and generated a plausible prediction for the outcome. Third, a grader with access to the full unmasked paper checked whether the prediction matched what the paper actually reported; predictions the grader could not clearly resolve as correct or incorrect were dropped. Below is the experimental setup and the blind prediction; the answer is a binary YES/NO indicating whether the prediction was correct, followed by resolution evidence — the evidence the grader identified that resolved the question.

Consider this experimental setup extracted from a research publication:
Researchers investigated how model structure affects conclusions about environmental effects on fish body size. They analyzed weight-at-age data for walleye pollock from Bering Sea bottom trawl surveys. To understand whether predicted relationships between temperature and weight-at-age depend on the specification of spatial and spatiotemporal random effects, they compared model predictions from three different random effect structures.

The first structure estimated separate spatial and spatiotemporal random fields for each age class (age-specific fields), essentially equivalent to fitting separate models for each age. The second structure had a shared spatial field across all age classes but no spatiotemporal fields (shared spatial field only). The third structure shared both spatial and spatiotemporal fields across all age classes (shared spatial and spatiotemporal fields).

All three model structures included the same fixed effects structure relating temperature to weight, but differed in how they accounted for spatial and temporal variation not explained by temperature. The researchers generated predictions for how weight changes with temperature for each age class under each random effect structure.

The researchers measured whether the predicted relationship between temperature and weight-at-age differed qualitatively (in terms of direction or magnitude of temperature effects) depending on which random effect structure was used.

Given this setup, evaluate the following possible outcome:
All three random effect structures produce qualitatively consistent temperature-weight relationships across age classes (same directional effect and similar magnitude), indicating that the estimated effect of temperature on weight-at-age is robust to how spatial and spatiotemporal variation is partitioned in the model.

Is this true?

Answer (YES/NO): NO